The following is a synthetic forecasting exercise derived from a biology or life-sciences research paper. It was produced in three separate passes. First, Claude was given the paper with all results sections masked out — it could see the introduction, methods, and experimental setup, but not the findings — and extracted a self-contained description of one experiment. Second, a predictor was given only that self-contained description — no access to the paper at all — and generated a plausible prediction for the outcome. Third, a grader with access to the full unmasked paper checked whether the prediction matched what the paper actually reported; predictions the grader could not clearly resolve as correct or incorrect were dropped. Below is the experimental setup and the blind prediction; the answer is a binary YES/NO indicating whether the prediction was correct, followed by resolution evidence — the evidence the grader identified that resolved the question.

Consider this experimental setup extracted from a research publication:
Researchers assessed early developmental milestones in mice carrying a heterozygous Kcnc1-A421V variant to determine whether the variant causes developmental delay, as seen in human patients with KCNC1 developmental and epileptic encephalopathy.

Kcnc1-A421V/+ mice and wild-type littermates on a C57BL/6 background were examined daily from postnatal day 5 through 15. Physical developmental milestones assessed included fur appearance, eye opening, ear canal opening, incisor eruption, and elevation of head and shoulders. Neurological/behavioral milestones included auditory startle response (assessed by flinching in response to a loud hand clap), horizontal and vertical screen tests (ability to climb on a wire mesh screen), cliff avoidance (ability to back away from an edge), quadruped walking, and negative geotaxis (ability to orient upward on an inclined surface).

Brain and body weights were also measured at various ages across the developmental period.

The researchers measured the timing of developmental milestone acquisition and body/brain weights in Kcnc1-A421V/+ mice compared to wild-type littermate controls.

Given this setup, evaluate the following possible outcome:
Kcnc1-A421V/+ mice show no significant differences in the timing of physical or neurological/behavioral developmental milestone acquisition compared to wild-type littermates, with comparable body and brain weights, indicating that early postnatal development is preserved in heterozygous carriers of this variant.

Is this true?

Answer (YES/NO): NO